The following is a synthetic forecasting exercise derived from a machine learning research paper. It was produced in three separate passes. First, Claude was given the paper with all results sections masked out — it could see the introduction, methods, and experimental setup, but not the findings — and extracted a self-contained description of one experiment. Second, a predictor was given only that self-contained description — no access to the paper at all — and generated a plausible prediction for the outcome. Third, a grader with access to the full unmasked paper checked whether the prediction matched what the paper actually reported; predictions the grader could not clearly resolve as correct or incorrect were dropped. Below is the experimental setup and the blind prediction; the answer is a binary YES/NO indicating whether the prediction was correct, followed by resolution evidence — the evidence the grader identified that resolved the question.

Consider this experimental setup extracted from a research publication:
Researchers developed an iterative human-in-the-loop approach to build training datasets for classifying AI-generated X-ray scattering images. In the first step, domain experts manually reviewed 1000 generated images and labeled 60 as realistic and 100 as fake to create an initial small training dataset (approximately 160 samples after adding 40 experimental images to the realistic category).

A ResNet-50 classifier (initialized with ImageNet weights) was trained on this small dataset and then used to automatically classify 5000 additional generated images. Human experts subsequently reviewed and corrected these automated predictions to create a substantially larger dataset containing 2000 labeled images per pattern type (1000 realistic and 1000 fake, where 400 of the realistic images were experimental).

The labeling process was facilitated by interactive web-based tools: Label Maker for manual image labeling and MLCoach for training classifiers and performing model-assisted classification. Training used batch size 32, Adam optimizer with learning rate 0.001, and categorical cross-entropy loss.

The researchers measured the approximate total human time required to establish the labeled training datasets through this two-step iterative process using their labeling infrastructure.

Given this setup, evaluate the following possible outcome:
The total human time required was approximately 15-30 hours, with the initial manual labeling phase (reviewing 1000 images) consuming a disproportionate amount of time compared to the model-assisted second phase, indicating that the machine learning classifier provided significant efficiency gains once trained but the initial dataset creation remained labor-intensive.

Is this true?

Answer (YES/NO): NO